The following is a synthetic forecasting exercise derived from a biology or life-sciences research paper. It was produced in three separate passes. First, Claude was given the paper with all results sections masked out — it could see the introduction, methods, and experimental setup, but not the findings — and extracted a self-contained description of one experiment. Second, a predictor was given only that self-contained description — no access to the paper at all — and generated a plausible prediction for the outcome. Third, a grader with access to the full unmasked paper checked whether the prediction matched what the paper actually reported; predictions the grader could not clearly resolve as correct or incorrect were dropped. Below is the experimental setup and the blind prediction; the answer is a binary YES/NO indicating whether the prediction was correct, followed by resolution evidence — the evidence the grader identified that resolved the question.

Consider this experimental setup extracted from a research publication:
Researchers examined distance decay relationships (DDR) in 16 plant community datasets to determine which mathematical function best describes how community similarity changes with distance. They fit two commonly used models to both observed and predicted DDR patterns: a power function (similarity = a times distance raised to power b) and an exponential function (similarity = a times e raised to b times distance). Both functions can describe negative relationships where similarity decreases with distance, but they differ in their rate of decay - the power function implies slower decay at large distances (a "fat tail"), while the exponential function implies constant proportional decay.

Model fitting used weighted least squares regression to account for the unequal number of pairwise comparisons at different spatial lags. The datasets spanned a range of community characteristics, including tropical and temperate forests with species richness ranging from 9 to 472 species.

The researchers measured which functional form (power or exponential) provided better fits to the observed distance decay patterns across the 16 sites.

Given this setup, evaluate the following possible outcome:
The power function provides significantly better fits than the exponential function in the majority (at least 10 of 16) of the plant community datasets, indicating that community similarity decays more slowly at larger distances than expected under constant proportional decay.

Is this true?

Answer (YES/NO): YES